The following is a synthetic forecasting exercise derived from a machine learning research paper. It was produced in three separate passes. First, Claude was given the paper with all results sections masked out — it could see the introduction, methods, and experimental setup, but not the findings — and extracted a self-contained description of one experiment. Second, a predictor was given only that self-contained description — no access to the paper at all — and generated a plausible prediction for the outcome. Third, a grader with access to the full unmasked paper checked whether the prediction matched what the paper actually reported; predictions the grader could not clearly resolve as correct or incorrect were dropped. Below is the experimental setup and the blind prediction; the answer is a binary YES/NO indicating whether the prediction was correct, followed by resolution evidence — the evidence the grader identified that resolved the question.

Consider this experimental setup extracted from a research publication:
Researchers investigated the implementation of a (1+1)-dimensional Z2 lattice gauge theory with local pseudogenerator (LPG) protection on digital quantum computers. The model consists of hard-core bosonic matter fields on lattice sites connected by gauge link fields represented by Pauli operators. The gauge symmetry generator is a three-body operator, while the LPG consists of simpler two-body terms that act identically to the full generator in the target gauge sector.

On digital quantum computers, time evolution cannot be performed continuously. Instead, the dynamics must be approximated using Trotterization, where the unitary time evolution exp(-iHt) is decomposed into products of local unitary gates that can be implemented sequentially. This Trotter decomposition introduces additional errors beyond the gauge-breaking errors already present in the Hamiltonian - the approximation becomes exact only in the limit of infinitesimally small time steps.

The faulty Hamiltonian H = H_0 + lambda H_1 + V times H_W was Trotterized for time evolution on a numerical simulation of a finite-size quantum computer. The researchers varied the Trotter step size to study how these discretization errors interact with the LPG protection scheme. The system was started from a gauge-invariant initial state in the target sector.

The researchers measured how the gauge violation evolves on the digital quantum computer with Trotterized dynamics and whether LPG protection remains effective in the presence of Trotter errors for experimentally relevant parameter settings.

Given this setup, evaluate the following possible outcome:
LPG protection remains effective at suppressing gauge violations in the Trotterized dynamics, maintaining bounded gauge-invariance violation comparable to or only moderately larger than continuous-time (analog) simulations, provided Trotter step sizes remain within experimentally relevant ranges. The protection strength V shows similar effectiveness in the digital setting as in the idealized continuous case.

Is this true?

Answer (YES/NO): YES